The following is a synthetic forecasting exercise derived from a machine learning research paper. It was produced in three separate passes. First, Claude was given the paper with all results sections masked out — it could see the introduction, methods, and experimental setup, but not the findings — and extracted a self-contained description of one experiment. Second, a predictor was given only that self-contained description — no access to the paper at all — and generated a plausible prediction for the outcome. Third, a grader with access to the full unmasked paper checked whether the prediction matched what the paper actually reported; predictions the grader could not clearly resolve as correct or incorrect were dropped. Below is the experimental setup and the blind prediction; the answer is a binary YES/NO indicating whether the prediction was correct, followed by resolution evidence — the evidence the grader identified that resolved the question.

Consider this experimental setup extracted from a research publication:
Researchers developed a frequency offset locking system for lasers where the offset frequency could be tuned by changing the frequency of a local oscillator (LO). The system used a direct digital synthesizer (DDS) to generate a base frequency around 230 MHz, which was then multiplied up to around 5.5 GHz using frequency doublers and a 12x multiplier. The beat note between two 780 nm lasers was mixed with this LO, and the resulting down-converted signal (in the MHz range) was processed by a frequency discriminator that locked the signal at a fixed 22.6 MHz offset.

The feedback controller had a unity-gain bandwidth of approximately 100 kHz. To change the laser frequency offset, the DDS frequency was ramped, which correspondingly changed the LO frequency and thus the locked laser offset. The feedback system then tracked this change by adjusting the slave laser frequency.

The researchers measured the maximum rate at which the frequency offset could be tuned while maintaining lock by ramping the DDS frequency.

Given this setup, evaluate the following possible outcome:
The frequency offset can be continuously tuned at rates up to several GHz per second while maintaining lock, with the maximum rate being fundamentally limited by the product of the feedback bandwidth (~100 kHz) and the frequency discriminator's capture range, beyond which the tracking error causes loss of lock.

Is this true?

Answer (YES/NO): NO